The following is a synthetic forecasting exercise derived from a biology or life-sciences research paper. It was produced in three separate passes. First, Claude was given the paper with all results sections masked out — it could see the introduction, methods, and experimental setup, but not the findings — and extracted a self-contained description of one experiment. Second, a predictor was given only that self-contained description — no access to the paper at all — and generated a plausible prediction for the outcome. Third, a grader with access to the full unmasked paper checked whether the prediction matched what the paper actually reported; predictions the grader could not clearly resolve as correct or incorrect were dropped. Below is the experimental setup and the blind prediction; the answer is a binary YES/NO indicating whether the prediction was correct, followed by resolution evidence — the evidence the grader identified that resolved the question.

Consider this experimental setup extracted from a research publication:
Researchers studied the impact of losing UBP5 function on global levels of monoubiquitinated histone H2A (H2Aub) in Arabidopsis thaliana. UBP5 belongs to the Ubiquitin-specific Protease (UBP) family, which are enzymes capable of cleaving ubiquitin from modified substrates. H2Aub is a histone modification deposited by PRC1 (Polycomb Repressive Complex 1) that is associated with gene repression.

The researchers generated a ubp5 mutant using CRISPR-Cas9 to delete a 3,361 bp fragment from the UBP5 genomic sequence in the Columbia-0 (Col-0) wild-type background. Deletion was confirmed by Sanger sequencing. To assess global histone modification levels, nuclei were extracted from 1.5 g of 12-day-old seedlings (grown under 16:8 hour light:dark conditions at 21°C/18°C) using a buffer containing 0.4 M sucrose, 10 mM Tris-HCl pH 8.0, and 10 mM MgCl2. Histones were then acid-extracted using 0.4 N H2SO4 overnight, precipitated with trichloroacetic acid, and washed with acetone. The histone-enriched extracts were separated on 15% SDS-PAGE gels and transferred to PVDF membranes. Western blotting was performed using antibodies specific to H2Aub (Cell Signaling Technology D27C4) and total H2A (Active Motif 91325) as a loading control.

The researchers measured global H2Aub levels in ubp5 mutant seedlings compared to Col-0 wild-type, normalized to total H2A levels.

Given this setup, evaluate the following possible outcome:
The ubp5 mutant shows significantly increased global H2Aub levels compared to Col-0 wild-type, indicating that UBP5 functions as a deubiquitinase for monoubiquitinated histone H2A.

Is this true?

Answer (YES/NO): YES